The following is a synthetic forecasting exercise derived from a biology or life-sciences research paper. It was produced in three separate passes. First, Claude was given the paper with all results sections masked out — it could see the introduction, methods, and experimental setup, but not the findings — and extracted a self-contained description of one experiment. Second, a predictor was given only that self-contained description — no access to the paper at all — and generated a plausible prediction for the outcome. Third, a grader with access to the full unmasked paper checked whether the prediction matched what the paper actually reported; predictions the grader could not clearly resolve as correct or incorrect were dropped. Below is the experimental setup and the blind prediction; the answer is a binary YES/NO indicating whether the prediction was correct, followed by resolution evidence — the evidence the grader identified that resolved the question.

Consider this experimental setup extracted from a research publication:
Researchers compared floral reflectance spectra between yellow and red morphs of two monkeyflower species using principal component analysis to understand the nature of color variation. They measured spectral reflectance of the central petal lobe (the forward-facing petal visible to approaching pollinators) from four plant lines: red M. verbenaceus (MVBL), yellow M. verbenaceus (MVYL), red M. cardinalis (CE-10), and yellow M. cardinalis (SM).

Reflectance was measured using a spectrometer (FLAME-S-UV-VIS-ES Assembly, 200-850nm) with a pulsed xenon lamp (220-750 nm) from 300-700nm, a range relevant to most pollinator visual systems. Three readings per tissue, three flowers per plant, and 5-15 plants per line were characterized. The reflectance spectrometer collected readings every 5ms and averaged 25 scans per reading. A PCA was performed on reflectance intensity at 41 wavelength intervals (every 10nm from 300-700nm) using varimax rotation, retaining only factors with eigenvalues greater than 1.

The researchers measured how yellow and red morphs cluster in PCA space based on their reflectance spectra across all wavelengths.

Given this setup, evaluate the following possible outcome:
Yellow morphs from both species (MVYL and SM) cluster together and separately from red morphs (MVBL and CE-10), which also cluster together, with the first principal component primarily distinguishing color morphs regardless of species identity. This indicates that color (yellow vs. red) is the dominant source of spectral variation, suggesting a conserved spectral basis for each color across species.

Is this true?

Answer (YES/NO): NO